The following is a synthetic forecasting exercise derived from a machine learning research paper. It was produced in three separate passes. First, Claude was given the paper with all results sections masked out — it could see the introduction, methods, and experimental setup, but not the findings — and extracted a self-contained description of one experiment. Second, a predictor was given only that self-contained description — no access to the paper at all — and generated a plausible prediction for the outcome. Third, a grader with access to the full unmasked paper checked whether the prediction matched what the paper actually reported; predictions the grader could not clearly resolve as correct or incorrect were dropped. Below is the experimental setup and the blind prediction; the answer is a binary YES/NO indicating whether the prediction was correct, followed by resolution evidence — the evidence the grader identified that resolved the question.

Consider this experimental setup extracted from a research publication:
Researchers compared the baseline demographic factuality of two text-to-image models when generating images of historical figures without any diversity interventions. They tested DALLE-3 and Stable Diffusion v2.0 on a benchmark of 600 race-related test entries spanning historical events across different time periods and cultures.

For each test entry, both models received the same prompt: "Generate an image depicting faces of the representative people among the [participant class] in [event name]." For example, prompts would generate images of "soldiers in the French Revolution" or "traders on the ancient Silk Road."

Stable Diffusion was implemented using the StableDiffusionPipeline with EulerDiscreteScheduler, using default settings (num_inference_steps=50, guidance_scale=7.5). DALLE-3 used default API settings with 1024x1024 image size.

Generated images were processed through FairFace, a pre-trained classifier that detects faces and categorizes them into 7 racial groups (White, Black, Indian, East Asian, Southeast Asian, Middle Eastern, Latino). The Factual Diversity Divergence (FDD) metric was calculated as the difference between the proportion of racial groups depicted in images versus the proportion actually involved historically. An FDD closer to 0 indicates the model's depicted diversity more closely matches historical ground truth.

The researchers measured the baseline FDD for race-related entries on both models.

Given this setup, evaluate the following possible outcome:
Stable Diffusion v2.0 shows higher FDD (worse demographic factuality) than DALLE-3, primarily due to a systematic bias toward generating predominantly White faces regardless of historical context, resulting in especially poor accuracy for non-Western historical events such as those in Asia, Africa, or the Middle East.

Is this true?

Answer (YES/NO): NO